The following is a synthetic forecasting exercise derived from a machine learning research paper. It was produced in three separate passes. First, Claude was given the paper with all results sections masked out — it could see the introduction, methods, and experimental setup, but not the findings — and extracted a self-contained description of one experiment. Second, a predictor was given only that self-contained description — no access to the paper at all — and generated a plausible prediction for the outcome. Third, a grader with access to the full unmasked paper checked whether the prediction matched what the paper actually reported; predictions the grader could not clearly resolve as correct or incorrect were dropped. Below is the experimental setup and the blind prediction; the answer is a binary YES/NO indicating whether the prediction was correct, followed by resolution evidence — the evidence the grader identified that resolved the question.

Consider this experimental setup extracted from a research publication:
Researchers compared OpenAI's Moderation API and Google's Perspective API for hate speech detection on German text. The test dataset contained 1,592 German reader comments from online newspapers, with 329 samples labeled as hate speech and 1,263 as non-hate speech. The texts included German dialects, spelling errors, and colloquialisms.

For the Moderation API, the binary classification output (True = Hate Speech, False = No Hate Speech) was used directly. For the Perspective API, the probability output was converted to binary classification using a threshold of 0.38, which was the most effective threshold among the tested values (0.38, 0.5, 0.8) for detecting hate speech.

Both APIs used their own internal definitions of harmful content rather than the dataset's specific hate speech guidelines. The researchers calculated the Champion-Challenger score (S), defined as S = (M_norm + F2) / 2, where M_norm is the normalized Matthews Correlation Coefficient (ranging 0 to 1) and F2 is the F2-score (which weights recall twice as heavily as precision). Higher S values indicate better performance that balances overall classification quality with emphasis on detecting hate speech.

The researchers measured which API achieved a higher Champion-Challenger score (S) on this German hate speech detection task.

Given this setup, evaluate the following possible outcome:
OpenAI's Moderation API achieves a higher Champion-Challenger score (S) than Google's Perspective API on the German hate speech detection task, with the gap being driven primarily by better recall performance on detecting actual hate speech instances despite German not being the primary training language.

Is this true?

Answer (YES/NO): YES